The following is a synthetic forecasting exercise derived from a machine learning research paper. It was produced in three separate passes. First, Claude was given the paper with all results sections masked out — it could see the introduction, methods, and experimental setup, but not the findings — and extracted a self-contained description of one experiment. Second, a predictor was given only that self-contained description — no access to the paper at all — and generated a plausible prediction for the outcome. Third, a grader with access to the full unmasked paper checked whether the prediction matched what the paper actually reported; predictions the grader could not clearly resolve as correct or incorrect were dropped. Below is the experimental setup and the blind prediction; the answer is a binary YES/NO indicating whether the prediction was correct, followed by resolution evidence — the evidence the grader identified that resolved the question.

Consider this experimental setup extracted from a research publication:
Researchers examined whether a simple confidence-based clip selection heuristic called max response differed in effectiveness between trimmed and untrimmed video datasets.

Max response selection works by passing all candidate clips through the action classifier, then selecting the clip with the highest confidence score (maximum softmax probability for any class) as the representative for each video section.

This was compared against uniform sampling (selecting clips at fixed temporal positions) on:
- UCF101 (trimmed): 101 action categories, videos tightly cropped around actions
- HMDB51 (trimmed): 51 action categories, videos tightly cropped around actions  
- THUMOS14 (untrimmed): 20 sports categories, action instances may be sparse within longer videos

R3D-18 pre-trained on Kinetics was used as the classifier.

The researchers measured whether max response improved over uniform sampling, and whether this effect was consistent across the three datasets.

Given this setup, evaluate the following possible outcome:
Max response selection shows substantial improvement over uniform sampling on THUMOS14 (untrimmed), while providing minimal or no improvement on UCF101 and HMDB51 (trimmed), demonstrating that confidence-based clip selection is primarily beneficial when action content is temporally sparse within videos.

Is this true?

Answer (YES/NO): YES